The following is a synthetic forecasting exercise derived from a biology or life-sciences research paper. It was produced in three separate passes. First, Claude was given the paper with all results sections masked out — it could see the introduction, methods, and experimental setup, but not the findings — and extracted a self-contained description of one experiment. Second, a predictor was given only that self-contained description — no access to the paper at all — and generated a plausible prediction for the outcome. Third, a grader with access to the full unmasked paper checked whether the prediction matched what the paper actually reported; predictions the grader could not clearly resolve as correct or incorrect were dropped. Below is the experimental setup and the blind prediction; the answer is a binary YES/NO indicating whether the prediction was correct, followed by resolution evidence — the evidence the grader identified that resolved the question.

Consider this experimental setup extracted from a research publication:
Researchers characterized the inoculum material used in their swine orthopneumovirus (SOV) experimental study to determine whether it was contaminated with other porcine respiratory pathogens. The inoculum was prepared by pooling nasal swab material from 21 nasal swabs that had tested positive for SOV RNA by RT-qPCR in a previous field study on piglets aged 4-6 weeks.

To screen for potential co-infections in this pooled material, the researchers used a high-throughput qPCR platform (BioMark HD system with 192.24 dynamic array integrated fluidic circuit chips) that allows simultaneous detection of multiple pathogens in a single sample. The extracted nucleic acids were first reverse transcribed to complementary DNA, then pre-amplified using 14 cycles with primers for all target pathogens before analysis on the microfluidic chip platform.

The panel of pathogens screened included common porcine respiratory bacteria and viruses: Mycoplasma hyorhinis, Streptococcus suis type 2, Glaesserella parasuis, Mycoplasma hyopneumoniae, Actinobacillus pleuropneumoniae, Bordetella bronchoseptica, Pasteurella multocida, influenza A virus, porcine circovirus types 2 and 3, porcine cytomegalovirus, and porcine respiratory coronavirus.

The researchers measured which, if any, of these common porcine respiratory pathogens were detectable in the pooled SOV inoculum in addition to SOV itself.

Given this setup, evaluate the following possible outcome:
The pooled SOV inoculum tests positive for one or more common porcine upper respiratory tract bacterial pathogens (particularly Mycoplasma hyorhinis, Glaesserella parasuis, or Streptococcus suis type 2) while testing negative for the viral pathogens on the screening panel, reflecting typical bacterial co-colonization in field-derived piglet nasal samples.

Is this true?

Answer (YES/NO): NO